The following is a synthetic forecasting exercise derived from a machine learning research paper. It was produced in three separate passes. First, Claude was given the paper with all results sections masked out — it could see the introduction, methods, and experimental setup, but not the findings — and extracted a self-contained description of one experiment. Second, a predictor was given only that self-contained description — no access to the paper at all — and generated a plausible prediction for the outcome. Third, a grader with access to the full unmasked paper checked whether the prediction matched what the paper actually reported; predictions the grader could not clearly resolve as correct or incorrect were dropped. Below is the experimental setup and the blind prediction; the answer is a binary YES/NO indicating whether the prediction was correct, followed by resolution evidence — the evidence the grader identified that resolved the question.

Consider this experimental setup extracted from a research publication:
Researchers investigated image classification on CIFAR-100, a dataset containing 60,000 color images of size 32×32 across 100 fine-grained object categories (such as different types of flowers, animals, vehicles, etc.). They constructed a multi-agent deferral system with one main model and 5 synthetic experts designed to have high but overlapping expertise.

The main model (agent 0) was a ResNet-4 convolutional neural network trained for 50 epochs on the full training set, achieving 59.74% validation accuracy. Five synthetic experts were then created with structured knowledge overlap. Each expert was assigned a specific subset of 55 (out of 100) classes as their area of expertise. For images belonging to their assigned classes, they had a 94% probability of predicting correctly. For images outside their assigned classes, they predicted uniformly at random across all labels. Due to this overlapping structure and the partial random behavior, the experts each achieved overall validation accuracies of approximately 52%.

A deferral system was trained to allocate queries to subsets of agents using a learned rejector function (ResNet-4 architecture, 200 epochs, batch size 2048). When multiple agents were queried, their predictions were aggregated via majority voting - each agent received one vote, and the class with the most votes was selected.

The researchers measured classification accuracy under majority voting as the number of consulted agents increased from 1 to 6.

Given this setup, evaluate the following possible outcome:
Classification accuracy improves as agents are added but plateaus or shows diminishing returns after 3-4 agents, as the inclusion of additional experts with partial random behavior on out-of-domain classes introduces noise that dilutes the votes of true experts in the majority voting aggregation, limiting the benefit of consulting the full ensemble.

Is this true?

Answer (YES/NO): NO